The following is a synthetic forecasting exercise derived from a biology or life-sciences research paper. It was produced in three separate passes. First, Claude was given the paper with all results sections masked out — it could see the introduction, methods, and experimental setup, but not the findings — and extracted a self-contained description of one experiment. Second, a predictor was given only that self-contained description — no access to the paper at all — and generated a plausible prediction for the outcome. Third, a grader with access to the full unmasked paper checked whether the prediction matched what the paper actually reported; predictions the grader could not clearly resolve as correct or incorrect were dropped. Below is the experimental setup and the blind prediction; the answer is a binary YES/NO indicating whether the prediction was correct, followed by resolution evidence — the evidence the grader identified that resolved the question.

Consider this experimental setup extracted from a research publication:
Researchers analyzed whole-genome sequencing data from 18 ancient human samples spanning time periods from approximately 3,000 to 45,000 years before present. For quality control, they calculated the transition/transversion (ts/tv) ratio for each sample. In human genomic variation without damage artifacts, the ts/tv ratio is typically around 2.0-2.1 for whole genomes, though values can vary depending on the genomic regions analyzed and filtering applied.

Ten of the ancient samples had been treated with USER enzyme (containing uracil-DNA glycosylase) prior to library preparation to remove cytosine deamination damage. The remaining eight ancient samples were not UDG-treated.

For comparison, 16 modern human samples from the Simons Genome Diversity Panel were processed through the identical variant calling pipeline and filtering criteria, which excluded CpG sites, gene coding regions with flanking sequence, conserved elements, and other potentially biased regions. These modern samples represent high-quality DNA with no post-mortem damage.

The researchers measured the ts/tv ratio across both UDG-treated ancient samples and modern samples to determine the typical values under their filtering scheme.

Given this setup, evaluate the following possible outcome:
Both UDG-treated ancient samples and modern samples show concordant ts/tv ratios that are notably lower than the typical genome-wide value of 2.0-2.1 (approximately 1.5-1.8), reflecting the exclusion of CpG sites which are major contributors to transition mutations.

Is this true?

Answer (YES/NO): YES